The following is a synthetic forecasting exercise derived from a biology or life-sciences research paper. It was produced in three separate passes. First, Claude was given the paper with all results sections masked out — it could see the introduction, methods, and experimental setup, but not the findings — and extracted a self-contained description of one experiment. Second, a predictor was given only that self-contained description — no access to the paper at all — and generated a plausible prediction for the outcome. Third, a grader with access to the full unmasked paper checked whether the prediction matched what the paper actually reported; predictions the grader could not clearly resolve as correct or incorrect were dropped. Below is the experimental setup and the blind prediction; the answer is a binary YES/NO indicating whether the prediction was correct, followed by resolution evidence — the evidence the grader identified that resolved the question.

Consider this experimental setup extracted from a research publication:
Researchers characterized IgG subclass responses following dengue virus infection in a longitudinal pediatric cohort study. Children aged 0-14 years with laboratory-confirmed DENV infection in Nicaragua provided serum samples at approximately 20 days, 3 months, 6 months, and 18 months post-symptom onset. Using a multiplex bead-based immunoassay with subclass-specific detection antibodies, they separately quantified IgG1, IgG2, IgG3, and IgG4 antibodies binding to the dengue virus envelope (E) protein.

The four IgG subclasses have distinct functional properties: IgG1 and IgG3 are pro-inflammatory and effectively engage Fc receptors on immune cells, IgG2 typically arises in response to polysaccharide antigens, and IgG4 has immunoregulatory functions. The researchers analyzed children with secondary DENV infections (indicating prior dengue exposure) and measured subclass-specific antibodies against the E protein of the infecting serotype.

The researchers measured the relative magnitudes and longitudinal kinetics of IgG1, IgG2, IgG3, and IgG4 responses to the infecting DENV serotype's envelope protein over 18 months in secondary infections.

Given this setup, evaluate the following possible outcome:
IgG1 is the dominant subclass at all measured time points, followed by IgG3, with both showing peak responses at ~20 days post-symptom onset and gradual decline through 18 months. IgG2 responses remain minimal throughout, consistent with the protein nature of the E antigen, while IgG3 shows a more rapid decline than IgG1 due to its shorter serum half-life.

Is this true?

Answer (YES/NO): NO